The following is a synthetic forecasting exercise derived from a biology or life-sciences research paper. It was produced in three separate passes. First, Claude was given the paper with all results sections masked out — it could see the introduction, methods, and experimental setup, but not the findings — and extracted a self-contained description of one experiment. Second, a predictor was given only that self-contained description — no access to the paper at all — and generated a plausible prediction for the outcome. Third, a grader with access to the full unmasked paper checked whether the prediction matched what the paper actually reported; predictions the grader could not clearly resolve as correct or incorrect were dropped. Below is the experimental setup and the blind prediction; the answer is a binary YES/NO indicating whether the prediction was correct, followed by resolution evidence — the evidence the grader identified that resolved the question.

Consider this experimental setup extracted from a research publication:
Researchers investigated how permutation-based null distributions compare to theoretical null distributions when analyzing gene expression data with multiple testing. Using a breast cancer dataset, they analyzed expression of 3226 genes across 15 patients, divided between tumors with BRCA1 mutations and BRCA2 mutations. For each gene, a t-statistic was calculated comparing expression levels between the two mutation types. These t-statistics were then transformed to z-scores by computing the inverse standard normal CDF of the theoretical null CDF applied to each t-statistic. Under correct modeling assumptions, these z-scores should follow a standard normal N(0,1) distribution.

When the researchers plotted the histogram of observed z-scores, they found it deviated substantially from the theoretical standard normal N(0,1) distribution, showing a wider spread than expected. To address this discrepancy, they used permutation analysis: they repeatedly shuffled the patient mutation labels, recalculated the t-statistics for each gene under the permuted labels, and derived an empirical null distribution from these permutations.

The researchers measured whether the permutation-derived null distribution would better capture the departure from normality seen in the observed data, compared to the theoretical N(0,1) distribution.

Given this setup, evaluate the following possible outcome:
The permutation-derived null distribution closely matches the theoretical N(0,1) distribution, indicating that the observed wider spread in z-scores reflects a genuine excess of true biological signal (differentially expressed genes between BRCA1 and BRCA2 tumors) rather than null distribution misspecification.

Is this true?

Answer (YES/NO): NO